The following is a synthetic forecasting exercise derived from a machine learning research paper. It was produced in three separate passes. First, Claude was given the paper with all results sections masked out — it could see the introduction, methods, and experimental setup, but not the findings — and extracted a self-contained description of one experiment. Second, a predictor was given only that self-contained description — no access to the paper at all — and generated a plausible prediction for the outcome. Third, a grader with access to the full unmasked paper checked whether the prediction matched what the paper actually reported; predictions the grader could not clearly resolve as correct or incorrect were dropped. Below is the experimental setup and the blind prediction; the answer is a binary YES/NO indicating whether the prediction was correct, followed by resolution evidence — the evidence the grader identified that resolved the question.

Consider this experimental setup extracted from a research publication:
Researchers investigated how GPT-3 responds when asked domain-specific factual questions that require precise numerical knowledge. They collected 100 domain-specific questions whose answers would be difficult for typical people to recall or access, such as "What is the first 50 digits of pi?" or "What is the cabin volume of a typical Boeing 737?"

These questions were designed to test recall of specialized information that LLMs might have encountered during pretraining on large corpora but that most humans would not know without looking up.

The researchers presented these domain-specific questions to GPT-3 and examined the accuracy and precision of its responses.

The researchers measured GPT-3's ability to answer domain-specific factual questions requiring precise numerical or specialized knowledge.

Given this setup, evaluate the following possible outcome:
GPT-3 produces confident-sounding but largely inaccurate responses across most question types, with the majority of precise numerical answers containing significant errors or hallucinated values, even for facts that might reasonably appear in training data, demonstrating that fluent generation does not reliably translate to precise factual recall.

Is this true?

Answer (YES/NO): NO